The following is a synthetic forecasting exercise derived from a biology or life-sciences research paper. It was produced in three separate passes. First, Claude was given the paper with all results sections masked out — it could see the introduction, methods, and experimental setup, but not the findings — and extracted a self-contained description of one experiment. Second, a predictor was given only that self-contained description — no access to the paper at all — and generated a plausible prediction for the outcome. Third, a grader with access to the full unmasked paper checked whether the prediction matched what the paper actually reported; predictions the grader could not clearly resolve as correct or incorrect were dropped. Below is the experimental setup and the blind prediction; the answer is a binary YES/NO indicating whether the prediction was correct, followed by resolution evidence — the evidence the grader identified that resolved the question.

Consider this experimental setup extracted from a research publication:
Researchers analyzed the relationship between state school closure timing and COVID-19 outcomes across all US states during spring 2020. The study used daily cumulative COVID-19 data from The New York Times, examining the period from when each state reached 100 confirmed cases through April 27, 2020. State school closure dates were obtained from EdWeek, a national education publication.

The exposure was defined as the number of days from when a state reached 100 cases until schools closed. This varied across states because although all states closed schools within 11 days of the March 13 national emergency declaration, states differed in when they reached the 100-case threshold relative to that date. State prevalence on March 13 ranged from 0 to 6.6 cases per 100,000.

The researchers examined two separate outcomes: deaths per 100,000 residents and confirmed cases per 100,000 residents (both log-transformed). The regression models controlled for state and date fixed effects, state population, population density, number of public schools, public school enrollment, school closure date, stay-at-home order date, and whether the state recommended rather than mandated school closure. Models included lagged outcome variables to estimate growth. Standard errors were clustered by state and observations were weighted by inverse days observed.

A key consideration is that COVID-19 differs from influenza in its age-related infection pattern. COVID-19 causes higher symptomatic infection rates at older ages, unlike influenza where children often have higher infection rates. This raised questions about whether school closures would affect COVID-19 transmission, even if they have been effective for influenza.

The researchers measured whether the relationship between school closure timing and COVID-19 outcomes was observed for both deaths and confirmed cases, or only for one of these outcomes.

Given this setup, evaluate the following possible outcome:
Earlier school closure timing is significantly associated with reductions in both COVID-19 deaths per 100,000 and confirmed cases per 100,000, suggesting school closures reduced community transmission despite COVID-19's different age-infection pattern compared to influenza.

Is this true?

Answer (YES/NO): YES